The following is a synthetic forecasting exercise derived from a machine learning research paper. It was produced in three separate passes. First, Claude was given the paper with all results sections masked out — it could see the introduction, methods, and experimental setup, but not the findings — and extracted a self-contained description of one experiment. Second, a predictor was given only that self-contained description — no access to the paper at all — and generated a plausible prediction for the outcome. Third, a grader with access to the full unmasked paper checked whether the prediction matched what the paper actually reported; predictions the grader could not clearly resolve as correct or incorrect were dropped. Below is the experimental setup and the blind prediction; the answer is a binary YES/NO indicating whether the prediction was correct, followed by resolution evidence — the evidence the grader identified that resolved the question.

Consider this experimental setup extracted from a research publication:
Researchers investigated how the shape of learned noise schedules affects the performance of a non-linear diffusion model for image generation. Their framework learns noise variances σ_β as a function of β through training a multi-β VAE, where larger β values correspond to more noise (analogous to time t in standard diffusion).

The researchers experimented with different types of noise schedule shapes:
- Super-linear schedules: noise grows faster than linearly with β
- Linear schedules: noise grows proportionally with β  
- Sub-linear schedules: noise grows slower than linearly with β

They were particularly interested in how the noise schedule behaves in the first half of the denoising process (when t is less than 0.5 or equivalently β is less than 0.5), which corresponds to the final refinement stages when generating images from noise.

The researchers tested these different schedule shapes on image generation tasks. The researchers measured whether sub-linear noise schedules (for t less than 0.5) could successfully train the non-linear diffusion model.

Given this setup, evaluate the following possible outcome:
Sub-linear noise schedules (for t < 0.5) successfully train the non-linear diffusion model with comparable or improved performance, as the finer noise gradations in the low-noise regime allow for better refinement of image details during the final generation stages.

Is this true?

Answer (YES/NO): NO